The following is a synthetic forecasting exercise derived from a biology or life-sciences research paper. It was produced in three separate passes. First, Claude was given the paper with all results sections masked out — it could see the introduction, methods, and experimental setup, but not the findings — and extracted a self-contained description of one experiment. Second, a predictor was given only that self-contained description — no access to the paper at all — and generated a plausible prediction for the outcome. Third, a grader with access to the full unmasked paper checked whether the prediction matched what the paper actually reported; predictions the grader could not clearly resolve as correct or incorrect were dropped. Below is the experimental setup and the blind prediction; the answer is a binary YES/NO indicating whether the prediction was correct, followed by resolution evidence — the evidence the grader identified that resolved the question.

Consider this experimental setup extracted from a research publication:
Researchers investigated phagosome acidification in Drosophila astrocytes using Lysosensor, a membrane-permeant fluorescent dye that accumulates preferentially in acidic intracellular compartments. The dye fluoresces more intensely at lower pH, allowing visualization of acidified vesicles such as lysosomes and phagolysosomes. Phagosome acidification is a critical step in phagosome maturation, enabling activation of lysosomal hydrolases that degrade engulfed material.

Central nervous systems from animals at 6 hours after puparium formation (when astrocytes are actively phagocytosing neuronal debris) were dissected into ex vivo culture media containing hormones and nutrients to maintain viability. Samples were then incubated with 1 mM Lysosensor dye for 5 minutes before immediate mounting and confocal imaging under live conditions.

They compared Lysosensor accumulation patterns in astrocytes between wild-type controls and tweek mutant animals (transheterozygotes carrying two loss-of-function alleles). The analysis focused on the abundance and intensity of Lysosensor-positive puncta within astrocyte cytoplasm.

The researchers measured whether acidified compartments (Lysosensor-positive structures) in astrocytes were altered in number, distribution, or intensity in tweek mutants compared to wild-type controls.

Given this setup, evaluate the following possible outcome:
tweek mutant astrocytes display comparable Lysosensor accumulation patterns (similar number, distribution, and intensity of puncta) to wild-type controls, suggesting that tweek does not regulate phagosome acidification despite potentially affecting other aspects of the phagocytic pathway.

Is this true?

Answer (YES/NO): NO